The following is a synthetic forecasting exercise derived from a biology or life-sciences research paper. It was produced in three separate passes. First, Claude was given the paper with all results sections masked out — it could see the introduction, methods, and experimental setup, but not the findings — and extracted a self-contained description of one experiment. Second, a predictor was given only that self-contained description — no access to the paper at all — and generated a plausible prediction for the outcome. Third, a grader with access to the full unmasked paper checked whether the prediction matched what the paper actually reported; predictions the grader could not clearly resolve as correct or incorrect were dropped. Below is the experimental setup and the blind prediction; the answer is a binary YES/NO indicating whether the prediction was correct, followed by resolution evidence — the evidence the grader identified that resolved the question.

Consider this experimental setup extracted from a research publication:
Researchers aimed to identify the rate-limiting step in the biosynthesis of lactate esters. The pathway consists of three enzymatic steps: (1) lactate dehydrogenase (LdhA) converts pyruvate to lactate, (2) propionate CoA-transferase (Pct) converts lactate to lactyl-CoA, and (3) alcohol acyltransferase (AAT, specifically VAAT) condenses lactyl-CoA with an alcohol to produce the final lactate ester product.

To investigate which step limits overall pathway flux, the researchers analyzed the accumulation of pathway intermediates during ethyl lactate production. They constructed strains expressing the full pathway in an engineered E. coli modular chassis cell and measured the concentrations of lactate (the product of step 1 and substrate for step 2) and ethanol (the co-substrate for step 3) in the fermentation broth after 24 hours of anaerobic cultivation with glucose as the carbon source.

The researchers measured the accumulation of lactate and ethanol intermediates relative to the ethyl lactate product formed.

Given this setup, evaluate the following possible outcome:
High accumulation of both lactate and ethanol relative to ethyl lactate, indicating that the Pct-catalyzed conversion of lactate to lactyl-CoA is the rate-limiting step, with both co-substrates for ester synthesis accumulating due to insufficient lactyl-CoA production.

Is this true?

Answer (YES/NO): NO